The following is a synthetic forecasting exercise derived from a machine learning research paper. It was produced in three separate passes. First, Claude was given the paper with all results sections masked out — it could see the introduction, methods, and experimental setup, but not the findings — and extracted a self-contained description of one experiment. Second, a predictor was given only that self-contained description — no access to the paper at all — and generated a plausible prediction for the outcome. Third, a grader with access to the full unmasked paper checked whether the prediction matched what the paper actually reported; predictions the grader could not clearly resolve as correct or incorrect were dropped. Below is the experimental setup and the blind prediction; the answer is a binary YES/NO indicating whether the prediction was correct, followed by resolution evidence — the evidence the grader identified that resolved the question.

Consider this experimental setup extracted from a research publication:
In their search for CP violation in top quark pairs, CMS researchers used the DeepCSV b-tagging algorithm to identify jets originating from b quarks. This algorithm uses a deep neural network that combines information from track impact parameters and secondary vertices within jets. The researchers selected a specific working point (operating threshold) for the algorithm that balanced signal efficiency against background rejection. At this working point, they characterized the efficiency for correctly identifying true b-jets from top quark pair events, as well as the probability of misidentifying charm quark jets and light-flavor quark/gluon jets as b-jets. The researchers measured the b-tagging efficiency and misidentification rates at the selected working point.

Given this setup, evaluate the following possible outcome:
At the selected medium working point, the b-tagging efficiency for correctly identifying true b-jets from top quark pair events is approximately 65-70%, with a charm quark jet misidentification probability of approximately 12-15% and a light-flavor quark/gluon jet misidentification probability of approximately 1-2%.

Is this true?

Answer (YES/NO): YES